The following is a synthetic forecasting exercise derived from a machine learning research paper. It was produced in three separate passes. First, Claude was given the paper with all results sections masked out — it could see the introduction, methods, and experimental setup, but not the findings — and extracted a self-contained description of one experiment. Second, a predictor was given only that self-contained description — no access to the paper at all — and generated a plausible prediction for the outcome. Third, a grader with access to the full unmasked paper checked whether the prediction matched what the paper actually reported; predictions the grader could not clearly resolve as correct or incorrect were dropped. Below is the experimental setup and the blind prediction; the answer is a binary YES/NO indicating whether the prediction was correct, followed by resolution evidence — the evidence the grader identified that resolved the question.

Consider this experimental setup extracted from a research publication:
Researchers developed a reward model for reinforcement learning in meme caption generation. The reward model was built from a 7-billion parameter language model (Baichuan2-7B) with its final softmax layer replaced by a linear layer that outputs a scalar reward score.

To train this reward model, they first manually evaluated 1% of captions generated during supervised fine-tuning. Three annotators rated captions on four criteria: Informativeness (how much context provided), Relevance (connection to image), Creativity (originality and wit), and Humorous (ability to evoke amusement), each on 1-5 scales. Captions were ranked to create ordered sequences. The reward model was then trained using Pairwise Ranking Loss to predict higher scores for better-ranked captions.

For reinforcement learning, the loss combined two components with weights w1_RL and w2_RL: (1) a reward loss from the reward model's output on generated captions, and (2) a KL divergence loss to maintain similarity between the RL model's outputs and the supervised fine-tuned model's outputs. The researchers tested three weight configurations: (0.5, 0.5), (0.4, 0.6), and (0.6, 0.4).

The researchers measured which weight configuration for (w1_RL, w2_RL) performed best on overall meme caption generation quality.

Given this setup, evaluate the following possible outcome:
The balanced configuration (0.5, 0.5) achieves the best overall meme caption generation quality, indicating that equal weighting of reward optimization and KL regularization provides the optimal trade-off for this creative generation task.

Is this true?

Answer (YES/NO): NO